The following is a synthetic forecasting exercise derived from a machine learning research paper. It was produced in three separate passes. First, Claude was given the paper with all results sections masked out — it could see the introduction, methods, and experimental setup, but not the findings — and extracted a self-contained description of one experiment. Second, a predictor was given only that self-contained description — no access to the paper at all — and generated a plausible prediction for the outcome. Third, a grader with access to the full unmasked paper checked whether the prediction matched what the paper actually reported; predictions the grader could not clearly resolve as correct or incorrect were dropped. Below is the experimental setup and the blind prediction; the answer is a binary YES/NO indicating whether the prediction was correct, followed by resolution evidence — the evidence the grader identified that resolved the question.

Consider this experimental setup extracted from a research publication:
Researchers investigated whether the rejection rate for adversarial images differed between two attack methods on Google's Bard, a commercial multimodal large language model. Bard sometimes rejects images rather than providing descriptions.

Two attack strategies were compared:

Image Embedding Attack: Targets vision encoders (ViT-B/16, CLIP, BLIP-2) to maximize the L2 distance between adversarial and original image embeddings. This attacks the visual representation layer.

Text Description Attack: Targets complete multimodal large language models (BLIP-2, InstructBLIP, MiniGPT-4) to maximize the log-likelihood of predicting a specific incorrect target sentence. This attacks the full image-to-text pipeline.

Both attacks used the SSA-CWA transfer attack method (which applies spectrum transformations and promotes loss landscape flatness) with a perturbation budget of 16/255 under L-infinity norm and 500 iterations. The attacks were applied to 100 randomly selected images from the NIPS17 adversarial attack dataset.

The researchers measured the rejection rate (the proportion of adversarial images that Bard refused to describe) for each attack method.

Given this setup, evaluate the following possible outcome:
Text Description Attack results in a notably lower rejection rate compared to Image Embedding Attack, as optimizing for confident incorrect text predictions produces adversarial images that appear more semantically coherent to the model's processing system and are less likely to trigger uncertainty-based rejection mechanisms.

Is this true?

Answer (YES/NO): YES